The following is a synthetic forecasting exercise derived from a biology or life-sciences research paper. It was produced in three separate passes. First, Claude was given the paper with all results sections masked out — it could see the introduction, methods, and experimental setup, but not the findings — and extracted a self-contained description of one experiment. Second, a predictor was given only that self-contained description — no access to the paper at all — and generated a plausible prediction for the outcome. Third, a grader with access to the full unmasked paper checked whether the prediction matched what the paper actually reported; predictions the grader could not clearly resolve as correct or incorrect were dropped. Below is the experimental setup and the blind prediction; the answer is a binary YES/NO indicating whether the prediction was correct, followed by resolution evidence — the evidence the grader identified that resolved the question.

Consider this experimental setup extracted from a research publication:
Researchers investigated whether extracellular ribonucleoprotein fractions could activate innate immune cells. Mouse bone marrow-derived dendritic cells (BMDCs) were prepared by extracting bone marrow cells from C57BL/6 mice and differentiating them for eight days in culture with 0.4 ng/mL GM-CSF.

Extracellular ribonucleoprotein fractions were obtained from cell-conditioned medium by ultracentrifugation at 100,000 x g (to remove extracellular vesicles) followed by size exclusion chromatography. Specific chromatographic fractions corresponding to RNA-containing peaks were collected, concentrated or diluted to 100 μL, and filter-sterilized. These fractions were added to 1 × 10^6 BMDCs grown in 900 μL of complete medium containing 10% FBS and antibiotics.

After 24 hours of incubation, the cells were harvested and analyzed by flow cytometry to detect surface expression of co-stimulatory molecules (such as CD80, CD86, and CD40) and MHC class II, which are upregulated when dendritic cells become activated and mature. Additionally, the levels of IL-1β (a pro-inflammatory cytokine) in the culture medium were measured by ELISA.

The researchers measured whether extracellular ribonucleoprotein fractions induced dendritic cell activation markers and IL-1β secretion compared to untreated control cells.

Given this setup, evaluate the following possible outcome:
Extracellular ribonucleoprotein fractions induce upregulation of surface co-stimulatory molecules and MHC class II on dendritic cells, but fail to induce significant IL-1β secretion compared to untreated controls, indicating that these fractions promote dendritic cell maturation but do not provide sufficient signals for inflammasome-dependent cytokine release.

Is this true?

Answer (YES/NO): NO